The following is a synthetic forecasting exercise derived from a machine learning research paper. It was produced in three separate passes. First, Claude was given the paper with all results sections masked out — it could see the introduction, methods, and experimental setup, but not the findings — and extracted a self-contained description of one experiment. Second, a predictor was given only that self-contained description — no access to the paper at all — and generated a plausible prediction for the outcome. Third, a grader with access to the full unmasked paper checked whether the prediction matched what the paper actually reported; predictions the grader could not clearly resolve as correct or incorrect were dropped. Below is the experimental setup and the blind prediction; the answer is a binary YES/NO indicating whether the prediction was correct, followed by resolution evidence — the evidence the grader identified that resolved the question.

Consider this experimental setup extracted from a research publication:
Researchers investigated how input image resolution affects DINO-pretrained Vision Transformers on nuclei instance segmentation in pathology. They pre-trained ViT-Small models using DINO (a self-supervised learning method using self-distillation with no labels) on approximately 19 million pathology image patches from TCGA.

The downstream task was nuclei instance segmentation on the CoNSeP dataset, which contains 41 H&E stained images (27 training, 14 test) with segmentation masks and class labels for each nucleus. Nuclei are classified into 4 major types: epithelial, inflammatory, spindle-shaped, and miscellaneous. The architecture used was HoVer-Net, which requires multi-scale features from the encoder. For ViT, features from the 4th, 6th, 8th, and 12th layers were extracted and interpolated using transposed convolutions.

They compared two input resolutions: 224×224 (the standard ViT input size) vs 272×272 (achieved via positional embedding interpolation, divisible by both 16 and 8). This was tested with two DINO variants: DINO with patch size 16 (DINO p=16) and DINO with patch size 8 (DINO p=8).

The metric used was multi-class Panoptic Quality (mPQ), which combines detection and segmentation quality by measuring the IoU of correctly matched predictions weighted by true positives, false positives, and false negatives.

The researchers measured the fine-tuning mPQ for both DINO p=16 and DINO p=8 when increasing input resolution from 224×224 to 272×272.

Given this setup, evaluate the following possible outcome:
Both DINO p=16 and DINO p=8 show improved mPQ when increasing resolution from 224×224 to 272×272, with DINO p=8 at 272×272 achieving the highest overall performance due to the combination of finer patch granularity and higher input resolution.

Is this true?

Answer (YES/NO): NO